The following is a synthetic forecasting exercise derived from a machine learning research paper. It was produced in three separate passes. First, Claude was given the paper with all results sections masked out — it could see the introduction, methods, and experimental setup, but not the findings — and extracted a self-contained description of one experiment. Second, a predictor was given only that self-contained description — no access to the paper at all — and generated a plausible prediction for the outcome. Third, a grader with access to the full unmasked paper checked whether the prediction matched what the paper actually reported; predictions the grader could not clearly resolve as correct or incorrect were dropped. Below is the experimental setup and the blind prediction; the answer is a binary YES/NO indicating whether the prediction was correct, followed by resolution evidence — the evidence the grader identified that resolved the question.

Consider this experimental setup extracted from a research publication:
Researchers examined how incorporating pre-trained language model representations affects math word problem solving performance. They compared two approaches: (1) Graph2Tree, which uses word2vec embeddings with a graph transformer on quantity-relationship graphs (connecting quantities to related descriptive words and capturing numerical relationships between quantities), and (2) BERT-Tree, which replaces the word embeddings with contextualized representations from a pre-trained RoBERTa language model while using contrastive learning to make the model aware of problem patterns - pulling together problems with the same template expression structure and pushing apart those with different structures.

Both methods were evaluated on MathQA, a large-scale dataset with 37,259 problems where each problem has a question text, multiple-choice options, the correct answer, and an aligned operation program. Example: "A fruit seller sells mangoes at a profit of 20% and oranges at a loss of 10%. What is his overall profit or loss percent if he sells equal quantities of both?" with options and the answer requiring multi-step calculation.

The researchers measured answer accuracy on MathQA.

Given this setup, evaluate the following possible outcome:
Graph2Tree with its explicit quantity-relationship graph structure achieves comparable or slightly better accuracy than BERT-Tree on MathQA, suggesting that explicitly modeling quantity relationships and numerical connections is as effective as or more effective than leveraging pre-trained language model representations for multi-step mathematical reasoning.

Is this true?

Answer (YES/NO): NO